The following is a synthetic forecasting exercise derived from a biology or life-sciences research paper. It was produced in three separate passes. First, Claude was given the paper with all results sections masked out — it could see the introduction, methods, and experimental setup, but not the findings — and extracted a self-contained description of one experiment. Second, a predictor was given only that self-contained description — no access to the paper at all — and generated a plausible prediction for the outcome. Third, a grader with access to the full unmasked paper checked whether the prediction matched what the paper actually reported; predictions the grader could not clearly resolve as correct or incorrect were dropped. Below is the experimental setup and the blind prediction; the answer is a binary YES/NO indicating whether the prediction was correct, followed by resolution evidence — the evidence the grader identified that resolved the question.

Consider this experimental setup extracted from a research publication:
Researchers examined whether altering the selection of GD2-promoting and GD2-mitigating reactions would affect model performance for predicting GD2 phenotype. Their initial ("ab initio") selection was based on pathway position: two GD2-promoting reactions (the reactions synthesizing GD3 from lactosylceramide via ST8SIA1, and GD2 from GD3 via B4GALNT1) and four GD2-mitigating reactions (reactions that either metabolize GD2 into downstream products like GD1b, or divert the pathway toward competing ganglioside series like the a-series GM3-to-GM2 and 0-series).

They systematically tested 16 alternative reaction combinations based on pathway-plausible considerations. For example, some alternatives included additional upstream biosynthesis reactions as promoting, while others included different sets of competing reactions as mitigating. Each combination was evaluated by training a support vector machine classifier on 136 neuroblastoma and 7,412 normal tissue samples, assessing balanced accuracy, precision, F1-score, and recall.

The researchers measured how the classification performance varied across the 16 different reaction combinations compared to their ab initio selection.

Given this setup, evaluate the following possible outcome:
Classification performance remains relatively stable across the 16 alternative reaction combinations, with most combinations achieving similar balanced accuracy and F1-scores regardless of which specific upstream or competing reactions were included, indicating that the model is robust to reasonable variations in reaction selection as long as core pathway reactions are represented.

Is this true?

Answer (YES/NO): NO